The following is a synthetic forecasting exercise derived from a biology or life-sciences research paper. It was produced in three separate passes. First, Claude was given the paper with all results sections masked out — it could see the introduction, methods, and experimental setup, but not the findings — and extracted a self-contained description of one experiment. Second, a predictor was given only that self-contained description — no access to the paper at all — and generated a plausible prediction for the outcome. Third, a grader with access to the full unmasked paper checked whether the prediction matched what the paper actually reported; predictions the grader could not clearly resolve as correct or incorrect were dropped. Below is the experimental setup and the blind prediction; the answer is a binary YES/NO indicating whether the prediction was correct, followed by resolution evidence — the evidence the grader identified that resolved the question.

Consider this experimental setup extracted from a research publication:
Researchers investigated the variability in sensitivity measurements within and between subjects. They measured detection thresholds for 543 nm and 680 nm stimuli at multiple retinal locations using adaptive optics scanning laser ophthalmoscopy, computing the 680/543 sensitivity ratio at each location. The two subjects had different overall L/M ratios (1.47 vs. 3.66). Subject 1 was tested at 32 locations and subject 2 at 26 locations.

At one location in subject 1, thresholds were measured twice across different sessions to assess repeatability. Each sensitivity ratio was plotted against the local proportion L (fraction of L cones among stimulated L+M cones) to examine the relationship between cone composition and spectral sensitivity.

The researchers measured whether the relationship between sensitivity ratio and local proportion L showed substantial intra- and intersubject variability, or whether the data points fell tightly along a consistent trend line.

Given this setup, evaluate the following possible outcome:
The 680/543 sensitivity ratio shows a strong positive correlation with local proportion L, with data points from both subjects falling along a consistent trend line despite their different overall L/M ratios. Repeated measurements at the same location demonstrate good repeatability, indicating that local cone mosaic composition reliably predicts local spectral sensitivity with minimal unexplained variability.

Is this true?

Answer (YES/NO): NO